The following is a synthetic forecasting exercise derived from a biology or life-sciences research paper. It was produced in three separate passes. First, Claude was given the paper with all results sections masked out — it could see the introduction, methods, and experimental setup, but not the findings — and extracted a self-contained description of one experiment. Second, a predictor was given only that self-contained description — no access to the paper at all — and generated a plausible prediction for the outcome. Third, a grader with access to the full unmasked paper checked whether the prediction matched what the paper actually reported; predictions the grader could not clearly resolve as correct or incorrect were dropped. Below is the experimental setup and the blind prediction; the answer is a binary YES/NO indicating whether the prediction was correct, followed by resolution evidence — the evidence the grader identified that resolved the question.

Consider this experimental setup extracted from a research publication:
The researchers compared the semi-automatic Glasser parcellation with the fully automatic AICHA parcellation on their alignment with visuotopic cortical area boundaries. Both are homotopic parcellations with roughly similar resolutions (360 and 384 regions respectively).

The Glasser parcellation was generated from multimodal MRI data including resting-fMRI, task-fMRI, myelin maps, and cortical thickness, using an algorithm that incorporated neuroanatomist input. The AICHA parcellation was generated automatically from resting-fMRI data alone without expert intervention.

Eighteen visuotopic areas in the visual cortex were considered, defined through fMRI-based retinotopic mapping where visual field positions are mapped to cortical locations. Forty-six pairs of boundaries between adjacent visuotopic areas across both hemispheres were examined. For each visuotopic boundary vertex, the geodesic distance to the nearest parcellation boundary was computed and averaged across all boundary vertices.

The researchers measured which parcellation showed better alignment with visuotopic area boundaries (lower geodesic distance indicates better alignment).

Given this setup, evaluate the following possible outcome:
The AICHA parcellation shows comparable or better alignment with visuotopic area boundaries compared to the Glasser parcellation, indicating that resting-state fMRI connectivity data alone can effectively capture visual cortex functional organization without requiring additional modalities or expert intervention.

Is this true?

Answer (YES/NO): NO